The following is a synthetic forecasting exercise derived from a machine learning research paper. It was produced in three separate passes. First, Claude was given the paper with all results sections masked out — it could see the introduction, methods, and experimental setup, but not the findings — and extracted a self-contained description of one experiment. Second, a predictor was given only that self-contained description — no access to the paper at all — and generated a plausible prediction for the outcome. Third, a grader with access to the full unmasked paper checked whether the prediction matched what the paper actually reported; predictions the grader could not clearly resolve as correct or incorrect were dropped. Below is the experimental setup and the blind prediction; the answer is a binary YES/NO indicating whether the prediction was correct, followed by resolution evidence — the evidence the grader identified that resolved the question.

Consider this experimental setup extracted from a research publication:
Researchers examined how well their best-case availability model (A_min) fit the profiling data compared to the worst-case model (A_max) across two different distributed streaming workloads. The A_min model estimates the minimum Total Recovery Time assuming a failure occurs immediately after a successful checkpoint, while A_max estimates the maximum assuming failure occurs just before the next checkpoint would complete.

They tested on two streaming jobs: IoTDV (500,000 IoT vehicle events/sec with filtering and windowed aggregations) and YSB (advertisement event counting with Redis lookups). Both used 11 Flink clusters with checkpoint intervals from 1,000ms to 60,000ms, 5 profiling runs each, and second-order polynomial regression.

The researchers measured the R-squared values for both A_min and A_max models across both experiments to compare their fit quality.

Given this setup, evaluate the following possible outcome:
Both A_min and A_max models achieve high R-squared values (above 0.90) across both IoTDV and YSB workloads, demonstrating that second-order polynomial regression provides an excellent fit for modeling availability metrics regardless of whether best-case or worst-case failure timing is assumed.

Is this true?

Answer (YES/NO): NO